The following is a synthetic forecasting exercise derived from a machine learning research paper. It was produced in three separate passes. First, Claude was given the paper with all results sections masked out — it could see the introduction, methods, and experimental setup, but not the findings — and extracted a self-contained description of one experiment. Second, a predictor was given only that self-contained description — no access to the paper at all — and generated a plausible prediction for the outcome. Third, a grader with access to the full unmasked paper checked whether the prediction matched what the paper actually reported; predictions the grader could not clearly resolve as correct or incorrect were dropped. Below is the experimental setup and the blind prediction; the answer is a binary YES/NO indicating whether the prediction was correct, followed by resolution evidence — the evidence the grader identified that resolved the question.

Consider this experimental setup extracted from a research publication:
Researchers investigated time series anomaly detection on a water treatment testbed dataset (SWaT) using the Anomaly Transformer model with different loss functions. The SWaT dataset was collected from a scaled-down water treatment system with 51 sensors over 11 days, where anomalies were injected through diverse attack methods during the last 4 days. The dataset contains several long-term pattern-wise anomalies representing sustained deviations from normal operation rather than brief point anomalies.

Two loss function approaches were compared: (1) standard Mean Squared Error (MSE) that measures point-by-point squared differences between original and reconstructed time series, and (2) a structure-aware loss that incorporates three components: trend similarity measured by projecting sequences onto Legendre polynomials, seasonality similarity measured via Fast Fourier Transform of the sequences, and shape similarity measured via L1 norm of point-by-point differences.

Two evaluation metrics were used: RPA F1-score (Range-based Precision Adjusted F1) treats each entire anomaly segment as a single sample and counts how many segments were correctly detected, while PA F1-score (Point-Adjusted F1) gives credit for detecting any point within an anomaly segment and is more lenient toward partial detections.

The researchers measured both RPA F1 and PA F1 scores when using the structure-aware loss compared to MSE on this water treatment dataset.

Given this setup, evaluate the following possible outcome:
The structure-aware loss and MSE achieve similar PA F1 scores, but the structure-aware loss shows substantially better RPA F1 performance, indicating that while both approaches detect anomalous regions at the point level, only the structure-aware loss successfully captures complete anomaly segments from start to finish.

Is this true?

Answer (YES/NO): NO